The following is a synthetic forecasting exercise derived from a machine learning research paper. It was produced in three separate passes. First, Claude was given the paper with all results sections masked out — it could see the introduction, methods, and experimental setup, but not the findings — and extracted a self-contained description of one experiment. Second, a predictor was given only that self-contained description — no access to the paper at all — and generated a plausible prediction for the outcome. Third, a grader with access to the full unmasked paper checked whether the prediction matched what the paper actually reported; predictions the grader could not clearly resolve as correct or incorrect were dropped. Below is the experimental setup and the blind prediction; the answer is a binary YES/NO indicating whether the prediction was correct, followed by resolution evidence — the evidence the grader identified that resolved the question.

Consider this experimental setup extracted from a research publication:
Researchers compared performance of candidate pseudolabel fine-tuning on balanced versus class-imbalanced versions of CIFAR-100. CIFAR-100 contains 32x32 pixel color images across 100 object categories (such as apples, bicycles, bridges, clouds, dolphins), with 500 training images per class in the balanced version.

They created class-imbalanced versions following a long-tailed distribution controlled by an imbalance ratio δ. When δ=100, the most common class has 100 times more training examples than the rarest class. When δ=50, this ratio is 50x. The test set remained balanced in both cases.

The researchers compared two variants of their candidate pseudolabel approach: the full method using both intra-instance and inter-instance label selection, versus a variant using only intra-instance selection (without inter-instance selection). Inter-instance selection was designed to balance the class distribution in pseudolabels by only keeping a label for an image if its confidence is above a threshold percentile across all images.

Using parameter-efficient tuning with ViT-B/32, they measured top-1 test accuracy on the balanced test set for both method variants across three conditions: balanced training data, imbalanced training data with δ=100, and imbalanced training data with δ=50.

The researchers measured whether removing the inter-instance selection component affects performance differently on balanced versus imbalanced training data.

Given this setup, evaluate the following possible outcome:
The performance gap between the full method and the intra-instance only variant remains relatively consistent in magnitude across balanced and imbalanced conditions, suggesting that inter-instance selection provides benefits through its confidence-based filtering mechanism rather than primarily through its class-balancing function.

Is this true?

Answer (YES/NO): NO